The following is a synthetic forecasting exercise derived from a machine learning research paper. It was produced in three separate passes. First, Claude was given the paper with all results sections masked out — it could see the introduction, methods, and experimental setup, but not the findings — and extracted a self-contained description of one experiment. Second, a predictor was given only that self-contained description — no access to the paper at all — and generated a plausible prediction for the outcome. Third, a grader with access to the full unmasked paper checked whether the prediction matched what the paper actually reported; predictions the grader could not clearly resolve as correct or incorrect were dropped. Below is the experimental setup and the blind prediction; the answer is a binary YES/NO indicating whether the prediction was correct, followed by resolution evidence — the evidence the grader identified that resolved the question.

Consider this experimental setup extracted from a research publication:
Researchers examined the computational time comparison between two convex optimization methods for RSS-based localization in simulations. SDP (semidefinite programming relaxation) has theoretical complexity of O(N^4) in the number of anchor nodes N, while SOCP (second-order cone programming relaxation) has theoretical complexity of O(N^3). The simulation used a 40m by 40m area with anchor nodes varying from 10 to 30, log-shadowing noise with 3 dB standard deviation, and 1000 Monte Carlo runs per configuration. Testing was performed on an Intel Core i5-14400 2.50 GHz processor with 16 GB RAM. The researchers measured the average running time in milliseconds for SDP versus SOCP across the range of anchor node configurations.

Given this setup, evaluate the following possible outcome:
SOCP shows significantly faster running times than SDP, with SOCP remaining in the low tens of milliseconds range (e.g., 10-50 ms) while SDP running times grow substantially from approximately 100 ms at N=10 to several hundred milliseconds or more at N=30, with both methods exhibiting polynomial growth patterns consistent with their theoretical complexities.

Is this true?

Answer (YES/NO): NO